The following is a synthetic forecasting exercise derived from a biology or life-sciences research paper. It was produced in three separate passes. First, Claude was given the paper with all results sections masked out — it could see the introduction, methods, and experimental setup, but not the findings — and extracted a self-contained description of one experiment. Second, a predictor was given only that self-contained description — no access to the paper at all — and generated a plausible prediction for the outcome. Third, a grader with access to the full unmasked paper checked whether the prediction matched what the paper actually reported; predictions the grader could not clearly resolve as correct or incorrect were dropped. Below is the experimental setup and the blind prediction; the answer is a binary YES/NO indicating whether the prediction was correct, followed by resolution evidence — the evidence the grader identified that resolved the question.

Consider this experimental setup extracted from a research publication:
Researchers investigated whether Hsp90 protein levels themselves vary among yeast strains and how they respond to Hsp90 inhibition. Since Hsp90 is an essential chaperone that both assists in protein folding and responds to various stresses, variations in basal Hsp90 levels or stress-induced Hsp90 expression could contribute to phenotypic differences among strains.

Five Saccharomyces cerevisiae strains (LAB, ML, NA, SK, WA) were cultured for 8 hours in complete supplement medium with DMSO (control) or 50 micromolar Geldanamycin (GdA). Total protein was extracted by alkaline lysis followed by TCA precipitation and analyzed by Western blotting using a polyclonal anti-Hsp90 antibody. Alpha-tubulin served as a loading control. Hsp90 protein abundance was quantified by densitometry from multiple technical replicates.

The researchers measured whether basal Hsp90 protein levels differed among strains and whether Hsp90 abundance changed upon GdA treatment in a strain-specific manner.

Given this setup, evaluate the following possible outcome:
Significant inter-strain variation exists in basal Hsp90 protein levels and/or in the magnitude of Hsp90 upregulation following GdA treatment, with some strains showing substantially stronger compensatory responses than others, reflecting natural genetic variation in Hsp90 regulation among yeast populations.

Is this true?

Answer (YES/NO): NO